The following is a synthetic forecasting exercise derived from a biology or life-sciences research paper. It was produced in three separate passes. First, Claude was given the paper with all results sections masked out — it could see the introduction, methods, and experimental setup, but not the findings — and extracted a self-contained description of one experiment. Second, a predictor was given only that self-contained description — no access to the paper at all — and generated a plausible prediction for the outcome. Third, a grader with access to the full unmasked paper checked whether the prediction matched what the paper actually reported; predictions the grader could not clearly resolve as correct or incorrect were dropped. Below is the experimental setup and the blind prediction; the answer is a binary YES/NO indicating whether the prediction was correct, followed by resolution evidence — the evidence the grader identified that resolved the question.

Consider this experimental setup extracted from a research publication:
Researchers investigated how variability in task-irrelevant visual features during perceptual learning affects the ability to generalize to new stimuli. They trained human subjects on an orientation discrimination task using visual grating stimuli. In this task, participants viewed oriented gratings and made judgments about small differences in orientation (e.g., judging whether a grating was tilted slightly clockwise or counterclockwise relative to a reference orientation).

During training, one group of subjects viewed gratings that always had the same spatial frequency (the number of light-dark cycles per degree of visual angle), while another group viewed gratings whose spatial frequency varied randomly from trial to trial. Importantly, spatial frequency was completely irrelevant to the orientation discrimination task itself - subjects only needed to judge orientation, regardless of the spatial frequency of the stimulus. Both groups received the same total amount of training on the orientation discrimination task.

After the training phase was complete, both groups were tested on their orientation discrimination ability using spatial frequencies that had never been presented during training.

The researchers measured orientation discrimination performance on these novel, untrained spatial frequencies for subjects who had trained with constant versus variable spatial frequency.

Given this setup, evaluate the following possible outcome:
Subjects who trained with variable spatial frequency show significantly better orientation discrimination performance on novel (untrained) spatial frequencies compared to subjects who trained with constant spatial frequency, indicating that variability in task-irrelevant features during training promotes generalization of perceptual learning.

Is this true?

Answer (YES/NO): YES